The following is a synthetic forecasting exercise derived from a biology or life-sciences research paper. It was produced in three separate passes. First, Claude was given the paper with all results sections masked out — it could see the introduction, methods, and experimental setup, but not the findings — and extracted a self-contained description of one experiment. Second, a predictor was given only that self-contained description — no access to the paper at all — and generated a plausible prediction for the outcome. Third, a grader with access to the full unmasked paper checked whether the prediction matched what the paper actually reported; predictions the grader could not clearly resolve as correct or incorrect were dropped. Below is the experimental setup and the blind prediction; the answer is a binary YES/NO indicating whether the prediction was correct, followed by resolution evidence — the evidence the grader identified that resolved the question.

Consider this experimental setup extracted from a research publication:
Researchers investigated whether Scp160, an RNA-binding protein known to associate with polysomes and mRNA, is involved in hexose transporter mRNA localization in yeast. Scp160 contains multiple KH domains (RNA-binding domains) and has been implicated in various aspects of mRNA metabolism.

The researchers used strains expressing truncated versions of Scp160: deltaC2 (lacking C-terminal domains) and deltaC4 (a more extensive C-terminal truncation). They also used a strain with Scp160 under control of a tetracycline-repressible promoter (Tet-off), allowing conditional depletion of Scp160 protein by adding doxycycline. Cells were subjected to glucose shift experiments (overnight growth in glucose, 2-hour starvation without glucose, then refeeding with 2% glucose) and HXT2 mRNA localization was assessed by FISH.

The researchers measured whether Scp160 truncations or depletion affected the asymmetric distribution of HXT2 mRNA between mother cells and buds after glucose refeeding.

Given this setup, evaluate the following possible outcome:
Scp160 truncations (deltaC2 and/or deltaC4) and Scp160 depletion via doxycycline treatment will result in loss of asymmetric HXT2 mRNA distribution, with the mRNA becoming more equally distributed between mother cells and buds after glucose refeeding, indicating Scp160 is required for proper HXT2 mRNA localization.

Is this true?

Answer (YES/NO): NO